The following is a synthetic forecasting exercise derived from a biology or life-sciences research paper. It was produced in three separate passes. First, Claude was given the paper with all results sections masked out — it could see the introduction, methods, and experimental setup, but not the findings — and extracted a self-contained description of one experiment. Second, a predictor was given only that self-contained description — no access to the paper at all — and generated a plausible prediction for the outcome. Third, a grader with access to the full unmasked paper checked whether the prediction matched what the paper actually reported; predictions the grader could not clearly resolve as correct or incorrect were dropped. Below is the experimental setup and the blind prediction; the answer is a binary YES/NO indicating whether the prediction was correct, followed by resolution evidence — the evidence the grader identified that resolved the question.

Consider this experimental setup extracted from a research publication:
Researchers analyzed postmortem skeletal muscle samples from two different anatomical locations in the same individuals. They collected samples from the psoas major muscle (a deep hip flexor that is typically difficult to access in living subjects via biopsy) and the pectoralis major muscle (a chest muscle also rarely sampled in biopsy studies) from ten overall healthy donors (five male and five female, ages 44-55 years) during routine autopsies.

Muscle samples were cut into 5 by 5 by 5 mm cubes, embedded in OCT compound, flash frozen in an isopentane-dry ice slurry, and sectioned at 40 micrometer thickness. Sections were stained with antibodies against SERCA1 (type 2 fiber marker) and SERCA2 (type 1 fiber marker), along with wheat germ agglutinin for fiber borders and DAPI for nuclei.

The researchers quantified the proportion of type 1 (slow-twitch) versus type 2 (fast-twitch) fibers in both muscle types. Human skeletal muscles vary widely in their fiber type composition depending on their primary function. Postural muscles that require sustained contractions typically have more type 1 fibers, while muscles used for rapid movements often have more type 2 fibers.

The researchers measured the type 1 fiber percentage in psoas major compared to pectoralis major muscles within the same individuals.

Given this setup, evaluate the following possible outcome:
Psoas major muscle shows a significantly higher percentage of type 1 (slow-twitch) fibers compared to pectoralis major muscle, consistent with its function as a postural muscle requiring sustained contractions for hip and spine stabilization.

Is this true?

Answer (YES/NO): YES